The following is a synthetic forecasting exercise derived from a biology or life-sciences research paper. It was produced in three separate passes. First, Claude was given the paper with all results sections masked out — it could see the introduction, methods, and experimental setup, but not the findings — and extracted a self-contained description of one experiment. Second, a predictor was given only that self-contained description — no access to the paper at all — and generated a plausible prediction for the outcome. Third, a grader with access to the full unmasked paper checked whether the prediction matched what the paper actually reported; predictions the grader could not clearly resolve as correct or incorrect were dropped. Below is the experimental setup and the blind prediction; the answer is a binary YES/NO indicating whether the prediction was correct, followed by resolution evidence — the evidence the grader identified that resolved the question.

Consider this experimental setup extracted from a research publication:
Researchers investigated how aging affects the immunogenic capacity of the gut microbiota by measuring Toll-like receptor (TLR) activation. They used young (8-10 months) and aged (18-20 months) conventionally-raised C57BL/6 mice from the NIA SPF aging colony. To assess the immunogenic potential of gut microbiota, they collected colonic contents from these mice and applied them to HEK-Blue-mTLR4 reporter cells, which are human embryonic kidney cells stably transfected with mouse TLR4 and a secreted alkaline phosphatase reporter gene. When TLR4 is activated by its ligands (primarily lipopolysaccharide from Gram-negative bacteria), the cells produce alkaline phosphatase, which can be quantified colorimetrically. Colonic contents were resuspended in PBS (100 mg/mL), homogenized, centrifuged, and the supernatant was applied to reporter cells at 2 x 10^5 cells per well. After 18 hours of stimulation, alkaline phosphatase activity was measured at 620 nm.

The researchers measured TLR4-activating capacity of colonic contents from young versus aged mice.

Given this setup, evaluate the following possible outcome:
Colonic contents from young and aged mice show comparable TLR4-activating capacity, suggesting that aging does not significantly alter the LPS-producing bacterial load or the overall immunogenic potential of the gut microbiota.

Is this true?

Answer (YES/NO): NO